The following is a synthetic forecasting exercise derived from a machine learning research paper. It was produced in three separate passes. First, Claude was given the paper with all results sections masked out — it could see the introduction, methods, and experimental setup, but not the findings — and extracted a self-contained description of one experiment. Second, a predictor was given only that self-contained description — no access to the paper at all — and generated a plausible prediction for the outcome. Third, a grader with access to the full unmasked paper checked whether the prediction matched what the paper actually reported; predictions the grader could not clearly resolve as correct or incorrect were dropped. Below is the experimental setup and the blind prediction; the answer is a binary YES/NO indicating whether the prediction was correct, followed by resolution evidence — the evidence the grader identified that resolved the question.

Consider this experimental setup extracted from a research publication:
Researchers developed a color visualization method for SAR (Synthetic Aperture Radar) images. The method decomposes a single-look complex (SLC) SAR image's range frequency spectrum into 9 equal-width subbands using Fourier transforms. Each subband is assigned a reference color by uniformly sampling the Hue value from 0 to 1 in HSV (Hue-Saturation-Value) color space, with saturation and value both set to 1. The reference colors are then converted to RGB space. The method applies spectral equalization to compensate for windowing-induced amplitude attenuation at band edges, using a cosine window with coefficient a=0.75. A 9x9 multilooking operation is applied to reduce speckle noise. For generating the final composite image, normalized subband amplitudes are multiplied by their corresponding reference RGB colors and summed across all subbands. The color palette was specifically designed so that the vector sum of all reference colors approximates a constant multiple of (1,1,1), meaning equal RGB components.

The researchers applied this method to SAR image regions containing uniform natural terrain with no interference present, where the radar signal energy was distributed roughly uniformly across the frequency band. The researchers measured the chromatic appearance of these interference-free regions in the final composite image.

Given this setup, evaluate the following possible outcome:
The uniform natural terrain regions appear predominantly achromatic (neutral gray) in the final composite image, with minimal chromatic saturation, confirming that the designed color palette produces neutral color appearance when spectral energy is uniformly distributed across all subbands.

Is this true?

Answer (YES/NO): YES